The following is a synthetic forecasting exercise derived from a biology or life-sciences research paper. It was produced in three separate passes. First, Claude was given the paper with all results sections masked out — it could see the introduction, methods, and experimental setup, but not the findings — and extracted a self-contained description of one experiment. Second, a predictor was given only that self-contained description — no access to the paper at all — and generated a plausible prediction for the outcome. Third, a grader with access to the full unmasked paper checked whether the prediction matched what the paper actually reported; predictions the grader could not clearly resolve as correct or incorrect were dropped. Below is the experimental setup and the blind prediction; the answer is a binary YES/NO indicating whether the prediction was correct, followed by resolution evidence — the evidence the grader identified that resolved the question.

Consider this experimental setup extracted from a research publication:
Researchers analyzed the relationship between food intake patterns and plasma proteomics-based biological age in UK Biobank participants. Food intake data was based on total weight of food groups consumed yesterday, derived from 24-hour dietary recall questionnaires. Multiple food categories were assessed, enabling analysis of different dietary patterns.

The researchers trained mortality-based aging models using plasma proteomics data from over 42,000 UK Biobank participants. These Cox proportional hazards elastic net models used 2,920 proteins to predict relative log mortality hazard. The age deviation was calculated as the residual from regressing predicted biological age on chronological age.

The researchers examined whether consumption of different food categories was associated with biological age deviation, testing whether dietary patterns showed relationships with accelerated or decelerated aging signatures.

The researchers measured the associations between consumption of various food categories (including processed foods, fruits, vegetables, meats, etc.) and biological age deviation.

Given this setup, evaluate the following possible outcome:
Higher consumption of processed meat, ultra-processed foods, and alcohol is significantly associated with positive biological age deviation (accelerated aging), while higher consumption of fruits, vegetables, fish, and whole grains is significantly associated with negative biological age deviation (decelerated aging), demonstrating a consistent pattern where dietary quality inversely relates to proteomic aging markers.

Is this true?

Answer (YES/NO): YES